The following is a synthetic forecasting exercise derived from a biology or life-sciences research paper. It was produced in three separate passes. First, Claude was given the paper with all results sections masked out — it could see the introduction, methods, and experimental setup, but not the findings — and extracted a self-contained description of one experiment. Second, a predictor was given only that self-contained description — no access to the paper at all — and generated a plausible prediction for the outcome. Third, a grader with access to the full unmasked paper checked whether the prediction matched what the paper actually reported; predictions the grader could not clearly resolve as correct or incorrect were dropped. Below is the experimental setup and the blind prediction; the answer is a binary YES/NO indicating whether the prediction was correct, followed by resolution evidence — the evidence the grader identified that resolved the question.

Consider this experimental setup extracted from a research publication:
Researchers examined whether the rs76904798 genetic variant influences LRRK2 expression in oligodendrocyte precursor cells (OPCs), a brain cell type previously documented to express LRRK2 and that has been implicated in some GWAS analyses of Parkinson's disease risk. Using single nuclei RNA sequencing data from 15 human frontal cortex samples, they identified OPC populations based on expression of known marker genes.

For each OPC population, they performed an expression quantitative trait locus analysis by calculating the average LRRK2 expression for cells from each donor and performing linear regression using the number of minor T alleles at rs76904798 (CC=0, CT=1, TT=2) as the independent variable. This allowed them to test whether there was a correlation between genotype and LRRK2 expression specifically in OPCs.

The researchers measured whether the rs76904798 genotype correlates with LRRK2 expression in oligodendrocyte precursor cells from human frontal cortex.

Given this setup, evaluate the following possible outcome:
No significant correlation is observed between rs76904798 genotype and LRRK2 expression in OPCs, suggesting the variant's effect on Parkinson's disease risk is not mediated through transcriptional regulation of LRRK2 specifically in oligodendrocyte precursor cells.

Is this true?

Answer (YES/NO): YES